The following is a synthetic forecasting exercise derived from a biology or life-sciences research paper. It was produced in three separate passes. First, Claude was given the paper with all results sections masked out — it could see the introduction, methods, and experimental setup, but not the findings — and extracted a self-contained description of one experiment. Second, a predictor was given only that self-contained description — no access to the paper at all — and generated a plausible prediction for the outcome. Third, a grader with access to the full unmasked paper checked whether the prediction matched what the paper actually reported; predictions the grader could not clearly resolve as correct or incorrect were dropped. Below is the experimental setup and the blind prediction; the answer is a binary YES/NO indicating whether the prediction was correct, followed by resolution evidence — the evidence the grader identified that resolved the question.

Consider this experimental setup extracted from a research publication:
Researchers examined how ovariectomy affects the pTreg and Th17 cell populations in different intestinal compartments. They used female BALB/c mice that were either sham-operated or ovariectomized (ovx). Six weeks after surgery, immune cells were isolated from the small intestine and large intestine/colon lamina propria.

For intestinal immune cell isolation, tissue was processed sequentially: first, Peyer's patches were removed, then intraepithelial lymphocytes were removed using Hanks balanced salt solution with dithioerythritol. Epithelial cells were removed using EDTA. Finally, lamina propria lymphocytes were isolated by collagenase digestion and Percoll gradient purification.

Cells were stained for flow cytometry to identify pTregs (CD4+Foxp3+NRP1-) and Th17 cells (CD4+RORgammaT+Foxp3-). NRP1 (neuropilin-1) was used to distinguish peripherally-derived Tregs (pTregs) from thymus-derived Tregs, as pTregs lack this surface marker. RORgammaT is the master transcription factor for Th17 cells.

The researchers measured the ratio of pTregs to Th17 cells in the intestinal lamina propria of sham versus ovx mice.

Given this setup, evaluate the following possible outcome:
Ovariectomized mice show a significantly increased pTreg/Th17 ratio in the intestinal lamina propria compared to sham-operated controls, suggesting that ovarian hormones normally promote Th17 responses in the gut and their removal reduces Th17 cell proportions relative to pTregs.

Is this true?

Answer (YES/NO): NO